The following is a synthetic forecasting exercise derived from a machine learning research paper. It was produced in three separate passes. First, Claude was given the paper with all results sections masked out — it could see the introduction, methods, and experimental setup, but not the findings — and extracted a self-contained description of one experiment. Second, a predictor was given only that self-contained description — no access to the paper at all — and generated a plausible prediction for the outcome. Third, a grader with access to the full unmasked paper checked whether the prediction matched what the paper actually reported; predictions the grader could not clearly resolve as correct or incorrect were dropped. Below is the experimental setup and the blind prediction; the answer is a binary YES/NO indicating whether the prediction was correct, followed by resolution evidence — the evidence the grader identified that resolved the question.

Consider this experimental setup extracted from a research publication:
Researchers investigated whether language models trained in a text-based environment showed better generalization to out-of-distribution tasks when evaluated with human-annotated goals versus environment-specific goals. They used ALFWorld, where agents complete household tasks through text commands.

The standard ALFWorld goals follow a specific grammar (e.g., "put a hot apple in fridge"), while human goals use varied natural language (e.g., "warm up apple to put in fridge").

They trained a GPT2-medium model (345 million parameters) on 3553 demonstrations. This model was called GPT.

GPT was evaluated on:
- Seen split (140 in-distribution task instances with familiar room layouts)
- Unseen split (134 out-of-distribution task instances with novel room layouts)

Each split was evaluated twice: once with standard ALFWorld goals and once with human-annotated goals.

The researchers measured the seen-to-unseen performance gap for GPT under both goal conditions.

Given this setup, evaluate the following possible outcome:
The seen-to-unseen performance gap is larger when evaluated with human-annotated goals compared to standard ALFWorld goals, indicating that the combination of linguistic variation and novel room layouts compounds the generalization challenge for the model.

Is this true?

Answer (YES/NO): NO